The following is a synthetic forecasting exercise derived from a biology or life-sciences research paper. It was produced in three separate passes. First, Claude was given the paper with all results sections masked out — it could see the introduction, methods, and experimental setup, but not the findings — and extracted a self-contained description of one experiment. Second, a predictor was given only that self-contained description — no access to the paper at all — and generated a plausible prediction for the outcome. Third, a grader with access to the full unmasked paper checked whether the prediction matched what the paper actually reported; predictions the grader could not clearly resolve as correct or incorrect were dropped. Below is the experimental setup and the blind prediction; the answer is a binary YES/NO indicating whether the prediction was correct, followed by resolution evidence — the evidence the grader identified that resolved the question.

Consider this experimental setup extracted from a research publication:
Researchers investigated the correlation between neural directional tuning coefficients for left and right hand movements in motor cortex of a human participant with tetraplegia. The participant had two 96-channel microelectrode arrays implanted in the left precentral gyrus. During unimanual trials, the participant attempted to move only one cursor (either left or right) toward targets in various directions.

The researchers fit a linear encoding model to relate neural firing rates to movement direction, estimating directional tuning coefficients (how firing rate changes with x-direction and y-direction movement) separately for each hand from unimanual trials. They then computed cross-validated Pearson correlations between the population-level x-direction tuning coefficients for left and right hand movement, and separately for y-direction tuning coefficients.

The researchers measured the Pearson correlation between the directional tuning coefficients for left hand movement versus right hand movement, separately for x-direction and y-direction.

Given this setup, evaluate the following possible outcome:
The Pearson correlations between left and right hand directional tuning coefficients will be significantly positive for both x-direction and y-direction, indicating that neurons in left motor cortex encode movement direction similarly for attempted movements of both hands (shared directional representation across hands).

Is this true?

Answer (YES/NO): NO